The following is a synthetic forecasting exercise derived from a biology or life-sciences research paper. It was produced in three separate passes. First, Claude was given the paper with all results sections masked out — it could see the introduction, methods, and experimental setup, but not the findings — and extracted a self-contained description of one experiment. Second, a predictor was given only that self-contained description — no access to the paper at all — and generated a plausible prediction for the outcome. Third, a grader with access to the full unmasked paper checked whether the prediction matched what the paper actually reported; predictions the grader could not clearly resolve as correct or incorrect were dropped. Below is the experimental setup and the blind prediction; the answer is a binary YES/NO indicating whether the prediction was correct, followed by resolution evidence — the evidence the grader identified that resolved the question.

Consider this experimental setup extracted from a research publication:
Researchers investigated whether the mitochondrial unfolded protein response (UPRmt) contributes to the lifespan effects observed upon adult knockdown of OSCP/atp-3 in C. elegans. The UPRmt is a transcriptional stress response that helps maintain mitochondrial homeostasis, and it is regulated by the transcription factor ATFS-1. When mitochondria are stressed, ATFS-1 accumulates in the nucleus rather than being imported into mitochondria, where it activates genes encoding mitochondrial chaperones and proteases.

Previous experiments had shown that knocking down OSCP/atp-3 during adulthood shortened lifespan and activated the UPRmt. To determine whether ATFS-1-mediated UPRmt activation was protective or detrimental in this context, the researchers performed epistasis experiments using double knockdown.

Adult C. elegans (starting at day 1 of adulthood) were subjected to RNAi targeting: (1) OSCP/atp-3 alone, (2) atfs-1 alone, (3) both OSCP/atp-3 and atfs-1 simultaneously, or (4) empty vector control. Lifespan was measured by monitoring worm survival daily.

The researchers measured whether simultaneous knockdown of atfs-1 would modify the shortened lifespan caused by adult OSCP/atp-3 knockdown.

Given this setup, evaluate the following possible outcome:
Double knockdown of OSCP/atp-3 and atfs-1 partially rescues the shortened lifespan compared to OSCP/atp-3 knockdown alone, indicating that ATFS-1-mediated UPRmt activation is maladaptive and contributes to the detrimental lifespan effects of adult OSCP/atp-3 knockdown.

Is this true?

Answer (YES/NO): YES